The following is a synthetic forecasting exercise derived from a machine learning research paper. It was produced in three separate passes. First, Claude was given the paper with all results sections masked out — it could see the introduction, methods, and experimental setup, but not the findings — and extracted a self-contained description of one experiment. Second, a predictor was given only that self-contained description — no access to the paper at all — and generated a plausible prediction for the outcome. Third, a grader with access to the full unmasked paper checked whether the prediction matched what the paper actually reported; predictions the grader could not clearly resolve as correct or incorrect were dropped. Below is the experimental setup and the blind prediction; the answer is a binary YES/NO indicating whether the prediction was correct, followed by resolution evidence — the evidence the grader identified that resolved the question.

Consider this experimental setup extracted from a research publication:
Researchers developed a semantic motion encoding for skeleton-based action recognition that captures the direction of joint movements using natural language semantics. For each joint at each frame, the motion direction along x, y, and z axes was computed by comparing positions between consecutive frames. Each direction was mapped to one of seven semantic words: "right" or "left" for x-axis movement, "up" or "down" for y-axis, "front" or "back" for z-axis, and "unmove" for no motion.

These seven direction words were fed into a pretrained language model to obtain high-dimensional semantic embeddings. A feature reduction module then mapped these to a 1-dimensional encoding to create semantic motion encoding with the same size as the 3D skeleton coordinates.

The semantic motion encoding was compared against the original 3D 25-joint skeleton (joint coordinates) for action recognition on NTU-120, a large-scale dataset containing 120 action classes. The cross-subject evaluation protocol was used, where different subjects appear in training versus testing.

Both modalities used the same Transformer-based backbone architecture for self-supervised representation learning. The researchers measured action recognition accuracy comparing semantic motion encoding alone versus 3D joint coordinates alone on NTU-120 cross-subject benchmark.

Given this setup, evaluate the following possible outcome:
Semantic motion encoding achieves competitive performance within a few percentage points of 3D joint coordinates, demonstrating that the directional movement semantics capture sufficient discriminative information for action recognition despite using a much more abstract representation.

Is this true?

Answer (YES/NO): NO